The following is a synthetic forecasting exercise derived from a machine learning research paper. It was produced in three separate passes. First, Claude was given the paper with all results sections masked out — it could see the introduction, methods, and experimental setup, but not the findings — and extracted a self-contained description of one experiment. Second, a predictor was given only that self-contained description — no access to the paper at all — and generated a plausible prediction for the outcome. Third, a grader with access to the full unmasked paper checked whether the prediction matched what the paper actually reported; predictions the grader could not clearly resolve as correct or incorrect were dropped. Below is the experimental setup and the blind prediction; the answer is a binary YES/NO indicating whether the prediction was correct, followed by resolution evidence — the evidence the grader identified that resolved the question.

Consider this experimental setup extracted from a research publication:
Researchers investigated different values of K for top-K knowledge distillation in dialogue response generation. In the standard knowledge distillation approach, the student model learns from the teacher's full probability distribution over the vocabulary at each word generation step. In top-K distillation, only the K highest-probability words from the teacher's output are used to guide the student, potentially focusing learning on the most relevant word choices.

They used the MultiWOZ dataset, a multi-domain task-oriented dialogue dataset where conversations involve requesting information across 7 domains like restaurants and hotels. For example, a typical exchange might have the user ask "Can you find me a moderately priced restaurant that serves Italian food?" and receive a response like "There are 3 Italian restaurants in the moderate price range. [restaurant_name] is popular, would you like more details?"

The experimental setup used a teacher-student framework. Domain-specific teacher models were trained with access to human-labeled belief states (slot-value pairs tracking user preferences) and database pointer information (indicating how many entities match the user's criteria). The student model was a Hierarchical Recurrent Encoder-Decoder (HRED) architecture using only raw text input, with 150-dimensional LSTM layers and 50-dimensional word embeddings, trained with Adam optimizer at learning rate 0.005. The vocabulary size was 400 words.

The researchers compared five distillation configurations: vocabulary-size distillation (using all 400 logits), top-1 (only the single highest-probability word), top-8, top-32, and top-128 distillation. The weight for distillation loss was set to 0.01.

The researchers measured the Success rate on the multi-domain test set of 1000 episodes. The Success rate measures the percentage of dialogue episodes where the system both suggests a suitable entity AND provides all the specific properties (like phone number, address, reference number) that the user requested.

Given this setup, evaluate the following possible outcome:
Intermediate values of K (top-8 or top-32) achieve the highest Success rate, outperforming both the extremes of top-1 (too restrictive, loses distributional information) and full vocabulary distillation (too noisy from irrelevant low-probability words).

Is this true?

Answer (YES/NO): NO